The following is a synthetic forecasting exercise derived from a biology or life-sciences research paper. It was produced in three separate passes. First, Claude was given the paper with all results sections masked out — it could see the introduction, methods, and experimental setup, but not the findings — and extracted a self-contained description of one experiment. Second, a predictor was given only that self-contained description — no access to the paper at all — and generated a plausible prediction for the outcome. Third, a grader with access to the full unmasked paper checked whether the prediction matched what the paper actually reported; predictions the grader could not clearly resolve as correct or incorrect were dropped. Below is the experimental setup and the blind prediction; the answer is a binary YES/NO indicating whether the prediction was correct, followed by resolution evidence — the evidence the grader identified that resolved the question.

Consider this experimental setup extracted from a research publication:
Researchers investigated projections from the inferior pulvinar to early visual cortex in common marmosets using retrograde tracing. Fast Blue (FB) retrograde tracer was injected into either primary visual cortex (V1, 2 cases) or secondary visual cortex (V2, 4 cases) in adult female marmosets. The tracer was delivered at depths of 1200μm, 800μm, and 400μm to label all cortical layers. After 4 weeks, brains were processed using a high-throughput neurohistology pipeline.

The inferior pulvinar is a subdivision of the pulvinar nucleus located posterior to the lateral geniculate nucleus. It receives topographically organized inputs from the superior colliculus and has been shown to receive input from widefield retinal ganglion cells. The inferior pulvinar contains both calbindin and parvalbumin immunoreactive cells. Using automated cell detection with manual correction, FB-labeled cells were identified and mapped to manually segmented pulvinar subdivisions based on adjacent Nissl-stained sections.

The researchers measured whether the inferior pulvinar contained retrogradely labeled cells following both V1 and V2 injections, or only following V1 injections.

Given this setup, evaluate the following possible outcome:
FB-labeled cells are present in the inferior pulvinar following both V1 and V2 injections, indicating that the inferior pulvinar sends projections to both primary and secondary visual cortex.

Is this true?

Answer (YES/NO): YES